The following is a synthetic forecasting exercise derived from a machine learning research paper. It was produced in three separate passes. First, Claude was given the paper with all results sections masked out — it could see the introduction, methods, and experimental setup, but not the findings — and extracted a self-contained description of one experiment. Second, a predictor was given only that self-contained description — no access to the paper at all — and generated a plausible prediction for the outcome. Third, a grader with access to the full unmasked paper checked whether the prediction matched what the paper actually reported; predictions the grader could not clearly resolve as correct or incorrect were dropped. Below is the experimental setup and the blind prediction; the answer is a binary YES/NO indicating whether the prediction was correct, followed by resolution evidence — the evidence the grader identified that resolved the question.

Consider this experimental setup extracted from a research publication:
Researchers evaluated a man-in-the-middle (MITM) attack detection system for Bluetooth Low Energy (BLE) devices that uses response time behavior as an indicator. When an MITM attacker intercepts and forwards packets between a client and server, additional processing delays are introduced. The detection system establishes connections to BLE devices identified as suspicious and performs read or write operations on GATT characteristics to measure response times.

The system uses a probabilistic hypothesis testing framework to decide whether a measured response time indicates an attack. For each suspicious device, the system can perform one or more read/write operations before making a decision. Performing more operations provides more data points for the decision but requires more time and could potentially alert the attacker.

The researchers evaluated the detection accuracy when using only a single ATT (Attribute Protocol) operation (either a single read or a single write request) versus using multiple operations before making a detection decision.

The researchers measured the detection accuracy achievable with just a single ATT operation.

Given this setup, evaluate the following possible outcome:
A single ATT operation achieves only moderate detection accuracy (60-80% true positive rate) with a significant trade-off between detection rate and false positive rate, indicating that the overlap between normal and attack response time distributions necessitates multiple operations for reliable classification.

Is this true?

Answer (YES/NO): NO